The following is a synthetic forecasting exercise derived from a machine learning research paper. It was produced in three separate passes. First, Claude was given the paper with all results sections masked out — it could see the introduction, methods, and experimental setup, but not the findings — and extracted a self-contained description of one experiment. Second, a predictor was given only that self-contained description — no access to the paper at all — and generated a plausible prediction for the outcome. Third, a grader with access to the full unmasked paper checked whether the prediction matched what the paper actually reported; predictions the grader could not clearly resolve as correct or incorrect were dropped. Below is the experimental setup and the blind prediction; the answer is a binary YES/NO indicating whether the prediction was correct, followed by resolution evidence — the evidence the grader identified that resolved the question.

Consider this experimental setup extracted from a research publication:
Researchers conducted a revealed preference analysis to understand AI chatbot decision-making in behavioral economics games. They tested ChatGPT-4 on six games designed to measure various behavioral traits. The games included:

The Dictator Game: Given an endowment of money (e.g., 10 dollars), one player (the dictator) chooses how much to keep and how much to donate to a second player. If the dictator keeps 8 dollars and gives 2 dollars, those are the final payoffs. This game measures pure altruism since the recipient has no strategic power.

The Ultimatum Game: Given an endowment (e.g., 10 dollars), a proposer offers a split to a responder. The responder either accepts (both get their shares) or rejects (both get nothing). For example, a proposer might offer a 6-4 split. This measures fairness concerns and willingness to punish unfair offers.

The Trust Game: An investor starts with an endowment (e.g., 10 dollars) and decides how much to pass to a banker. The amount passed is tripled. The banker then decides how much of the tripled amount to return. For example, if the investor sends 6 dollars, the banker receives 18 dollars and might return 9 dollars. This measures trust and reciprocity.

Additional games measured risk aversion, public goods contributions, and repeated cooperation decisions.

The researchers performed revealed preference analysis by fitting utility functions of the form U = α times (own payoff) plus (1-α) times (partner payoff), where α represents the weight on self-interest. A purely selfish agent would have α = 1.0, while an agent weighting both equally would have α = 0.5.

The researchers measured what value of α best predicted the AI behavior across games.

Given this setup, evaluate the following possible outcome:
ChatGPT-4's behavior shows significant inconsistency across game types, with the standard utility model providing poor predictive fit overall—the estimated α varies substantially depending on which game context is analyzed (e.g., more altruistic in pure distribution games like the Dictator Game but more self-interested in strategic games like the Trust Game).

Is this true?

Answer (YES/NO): NO